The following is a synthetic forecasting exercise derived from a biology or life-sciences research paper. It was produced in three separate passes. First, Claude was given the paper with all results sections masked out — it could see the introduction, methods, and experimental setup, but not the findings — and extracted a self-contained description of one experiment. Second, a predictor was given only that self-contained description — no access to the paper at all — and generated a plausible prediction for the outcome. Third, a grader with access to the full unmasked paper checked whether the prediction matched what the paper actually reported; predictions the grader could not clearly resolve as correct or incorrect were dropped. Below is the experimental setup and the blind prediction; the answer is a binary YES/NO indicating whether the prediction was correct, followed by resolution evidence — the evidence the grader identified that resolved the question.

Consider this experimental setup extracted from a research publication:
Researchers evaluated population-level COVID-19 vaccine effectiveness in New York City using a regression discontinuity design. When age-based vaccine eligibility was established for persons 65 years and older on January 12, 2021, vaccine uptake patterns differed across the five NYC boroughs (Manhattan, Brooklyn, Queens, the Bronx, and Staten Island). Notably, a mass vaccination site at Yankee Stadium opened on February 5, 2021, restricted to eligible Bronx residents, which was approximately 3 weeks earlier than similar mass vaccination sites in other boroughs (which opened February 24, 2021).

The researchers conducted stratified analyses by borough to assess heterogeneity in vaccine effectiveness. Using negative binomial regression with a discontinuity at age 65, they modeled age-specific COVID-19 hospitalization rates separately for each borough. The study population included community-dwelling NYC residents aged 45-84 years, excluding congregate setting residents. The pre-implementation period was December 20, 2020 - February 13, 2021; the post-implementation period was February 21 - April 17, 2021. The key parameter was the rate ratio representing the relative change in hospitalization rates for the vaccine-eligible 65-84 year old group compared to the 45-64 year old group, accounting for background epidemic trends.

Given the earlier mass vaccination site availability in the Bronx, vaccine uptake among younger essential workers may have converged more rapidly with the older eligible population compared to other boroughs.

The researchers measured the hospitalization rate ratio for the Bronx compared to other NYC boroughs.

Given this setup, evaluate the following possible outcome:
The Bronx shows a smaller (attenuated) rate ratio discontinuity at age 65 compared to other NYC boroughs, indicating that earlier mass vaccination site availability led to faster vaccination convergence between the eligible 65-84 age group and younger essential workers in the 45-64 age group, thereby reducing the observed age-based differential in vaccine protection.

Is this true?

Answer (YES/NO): YES